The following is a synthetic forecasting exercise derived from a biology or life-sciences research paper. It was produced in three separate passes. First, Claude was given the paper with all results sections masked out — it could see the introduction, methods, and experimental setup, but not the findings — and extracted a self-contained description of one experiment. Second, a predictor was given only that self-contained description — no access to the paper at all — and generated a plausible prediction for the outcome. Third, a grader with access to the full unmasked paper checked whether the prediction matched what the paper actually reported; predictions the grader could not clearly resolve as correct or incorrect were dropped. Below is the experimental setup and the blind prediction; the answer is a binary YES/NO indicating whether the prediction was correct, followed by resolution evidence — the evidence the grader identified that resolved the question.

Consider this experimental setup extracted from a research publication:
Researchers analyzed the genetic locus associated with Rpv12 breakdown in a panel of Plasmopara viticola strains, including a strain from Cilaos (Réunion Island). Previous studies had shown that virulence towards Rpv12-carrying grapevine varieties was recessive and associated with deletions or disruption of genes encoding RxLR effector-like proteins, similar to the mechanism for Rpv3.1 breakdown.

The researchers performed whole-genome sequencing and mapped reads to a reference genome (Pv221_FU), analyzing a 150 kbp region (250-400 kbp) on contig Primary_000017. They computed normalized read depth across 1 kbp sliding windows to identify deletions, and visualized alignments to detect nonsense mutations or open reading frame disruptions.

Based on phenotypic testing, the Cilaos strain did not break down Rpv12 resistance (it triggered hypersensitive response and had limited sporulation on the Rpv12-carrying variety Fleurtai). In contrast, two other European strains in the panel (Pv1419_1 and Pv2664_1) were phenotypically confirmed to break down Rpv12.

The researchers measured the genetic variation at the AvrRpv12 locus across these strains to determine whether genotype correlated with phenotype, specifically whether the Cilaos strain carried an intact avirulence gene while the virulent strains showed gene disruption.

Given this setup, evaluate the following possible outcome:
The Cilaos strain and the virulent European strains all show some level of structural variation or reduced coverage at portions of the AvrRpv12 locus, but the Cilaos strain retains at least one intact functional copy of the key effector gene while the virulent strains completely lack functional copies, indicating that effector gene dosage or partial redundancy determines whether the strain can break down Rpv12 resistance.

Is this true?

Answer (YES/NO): NO